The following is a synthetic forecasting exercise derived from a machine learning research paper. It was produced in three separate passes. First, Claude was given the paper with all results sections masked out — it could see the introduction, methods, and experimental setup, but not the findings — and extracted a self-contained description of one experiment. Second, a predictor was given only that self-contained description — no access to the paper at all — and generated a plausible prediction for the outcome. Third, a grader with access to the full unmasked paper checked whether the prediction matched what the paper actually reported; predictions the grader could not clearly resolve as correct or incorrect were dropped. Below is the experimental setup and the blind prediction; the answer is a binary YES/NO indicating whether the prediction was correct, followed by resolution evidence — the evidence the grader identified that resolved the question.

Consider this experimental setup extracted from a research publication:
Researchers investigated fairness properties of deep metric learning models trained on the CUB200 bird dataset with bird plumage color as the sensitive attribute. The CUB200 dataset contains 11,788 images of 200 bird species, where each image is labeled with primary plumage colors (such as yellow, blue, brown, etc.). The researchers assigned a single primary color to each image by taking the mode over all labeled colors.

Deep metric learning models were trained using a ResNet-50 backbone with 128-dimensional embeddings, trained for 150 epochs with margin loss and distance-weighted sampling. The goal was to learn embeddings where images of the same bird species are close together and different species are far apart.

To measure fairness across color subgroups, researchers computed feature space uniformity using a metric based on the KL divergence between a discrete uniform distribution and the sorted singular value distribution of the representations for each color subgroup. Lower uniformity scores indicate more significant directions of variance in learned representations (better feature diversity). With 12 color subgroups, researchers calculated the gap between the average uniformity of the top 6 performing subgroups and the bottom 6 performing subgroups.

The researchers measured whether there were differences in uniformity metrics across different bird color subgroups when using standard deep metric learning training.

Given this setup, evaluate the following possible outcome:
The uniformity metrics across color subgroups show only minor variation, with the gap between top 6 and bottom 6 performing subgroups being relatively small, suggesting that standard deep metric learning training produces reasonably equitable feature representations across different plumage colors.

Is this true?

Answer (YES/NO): NO